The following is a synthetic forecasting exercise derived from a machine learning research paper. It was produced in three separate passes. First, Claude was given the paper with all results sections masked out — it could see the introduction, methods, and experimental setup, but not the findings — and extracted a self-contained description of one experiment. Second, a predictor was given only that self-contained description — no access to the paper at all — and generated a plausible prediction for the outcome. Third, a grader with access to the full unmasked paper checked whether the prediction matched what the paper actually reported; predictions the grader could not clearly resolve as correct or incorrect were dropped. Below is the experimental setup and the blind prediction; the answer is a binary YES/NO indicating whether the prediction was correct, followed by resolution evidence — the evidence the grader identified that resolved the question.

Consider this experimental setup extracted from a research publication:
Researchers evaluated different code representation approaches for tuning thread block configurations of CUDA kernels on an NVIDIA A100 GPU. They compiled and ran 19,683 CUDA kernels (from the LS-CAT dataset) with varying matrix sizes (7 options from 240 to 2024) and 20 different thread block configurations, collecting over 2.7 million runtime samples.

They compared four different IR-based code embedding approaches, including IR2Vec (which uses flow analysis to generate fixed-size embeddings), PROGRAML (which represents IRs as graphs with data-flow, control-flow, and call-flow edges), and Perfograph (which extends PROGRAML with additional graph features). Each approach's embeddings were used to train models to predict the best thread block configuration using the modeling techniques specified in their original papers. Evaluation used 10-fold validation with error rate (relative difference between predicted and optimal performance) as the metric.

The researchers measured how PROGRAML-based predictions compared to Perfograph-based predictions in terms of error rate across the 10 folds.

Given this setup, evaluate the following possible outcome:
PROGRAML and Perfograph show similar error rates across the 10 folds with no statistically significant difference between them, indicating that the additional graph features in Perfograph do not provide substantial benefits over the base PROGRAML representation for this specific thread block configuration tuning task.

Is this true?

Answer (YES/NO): NO